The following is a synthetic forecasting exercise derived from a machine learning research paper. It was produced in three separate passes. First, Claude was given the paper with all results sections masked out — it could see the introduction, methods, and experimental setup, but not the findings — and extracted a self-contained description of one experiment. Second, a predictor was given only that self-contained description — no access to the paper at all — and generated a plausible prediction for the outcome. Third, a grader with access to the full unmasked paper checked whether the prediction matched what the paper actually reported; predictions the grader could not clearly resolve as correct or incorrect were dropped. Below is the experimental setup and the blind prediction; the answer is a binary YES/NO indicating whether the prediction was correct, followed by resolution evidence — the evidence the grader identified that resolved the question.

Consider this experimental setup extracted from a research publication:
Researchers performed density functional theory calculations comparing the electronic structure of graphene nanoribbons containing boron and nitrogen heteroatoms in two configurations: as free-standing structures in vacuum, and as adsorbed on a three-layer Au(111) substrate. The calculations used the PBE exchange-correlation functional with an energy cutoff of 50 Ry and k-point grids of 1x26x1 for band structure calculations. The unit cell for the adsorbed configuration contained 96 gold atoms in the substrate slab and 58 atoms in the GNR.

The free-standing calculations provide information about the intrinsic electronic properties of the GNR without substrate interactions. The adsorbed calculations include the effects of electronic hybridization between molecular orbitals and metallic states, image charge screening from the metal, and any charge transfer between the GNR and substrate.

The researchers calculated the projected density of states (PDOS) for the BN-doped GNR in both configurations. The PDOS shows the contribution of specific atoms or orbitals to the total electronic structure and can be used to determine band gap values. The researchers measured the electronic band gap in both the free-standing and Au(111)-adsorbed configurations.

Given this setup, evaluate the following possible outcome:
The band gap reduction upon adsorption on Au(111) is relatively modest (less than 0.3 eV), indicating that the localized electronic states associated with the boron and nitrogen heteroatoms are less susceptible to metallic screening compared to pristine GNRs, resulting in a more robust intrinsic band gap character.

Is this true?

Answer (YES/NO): YES